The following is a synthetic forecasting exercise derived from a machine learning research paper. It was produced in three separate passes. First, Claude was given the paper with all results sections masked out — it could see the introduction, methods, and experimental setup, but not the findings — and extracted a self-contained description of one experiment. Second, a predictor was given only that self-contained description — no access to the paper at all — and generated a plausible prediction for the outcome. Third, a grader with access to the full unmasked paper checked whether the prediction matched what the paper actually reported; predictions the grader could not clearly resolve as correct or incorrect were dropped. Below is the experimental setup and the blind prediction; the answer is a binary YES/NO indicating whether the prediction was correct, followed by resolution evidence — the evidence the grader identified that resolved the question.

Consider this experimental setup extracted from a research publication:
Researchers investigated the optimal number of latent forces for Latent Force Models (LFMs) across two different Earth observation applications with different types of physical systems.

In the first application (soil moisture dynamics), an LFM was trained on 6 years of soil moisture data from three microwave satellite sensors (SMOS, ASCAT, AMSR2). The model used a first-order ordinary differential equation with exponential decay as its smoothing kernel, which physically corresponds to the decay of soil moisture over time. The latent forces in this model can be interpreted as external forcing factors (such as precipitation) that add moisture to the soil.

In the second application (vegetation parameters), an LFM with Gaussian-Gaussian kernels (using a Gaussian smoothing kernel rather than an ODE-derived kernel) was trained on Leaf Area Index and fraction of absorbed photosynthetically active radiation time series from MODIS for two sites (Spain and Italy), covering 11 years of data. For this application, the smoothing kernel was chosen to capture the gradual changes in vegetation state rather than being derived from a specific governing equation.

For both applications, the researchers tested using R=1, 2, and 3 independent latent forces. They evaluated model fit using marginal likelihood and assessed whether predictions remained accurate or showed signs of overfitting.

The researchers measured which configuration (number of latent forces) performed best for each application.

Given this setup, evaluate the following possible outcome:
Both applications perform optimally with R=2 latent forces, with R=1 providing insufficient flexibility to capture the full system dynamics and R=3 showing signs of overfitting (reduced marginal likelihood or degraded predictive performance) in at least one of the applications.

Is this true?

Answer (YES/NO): NO